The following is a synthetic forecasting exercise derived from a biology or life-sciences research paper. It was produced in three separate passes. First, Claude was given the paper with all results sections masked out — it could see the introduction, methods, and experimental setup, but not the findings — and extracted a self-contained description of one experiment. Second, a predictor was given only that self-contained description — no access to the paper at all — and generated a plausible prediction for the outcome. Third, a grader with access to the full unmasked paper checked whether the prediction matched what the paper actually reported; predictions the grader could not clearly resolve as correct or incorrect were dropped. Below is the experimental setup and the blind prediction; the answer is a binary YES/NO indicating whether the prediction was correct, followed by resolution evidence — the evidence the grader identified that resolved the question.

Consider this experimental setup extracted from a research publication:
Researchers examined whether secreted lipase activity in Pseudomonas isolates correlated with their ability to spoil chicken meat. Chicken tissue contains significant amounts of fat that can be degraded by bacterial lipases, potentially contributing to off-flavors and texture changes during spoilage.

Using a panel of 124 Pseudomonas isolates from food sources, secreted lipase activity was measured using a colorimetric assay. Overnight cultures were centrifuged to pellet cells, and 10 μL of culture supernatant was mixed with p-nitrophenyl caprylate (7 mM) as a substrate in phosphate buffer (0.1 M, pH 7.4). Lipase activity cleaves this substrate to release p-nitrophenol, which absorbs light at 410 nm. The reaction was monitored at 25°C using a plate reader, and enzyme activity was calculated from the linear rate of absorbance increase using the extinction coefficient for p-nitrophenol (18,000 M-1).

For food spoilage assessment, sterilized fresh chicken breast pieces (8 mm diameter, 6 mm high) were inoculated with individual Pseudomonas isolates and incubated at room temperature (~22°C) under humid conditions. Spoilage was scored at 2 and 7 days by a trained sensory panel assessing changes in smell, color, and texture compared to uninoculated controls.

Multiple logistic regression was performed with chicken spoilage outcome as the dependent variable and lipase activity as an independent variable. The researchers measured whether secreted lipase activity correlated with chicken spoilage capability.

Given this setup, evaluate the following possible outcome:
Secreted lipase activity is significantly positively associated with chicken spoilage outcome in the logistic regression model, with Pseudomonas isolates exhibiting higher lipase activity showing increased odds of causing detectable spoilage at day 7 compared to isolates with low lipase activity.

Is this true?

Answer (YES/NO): NO